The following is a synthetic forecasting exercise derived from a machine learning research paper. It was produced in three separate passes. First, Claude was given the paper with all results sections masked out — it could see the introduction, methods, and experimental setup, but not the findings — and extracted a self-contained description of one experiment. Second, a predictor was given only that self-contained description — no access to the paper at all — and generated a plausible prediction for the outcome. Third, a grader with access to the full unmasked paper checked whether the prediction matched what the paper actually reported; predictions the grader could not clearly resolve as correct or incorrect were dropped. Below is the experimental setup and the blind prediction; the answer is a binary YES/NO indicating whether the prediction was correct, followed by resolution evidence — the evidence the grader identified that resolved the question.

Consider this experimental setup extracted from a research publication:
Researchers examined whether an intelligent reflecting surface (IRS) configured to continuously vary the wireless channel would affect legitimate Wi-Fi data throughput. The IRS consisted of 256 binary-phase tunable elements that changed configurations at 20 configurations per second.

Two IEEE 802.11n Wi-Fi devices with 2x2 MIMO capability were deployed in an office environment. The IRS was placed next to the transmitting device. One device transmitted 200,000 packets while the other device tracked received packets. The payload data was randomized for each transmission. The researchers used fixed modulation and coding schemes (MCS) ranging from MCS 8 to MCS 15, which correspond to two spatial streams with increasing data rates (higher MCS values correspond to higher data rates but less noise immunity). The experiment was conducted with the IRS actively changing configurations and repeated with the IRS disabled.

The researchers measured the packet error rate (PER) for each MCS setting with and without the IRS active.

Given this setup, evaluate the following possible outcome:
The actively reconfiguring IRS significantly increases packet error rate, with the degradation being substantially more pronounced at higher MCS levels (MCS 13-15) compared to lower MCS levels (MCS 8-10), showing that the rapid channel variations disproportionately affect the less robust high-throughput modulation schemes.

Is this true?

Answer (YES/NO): NO